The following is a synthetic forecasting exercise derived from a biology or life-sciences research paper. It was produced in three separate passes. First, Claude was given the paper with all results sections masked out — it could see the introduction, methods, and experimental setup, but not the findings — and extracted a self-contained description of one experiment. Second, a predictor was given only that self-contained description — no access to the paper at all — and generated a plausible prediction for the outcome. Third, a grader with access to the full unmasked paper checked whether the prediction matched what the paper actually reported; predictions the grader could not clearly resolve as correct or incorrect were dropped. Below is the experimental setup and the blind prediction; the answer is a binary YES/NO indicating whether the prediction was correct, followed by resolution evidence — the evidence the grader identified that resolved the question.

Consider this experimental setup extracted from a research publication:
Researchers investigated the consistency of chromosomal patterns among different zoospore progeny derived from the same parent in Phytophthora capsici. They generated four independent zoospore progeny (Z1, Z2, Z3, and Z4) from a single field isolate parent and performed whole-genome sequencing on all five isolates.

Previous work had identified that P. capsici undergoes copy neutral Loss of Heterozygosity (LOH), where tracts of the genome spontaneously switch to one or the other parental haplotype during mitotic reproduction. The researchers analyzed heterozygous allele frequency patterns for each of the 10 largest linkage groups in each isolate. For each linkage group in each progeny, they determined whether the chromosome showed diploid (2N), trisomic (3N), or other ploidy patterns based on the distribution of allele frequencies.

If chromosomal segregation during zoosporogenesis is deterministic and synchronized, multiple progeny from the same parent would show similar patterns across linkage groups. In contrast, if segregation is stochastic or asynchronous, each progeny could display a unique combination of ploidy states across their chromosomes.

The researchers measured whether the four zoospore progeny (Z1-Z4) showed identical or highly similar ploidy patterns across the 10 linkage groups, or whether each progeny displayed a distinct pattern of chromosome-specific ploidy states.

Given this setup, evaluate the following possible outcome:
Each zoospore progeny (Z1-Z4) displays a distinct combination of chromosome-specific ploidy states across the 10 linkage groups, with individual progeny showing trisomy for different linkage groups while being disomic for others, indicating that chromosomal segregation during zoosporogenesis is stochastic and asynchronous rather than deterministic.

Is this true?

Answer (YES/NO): YES